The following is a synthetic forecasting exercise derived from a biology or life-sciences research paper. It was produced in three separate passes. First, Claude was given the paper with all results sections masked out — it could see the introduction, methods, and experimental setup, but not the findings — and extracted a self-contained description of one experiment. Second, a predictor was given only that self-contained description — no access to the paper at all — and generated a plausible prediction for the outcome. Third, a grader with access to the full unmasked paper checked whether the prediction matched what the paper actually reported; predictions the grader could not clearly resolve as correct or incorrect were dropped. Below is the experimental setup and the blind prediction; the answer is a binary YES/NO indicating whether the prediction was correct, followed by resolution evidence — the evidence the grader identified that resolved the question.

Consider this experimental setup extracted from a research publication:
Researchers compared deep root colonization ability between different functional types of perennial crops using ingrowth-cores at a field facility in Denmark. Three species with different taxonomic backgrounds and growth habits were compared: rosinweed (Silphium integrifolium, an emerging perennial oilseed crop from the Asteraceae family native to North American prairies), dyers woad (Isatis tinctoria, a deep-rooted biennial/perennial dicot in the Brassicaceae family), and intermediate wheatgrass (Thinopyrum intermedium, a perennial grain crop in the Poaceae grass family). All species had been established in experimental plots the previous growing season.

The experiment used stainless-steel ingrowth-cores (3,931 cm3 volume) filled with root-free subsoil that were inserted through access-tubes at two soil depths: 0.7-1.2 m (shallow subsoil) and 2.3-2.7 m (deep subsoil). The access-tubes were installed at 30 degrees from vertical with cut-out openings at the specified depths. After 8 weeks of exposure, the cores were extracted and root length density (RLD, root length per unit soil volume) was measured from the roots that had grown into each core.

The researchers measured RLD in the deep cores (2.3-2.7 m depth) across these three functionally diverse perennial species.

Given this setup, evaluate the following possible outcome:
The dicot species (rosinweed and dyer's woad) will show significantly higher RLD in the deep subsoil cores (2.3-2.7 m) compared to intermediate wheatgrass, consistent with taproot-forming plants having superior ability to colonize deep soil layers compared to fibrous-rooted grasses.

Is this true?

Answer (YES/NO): NO